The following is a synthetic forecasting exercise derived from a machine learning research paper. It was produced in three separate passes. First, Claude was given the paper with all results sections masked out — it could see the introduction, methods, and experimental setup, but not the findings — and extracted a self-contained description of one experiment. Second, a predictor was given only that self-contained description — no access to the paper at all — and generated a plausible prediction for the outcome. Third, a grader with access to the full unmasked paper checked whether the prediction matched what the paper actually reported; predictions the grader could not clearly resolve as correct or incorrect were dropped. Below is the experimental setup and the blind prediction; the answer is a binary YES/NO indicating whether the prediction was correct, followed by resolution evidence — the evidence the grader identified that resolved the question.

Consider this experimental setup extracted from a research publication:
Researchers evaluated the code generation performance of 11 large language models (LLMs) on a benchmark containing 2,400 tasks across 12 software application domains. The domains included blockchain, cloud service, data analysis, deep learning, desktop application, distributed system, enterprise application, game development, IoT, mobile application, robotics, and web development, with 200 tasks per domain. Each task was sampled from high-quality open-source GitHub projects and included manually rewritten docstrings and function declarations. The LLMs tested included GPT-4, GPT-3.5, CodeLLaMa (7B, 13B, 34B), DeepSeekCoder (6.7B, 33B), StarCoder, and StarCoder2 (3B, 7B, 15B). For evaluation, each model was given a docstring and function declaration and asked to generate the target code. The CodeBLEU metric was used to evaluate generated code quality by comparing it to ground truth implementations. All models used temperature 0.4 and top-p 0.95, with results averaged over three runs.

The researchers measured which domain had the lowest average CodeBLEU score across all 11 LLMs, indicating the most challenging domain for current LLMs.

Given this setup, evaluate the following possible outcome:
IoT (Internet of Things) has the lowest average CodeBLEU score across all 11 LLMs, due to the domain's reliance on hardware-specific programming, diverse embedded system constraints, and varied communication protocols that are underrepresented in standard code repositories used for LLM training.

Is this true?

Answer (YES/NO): NO